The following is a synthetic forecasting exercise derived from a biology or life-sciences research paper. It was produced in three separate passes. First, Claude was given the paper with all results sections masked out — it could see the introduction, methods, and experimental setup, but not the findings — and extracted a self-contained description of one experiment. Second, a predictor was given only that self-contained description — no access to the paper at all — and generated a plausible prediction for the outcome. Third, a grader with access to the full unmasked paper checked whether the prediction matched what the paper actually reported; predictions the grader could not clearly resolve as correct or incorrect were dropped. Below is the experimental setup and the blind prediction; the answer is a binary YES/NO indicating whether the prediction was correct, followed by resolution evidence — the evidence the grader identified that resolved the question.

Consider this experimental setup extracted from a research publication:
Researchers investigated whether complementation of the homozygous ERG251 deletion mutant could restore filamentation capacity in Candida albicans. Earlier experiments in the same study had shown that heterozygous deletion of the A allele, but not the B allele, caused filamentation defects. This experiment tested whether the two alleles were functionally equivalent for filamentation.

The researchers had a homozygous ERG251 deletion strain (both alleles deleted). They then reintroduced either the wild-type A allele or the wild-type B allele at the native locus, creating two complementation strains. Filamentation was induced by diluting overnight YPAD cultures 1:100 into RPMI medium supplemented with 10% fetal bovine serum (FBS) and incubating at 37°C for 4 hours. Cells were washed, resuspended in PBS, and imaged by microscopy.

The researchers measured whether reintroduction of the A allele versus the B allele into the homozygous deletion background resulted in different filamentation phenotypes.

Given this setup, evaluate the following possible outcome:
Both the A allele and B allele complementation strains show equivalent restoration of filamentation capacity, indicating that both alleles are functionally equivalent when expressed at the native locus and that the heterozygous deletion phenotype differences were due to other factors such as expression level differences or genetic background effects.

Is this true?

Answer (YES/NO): NO